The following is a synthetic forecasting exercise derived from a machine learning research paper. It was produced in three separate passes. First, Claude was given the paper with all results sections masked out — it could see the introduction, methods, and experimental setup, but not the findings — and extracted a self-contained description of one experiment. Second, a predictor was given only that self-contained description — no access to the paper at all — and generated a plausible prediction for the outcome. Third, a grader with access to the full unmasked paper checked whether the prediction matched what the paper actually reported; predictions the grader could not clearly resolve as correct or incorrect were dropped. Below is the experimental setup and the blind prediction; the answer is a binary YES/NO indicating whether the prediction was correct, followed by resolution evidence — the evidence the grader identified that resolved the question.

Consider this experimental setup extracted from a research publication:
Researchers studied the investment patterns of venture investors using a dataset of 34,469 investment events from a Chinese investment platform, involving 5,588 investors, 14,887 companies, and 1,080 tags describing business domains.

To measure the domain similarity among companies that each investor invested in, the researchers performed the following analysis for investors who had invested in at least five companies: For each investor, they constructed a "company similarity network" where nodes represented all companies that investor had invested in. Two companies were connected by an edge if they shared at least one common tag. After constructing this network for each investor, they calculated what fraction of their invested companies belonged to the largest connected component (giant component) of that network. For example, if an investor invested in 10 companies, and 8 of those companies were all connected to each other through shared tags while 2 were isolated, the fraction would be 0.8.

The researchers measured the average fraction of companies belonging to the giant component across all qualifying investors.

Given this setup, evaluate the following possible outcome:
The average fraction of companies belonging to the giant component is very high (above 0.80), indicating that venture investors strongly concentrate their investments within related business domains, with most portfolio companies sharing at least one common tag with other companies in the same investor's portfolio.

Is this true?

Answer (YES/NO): NO